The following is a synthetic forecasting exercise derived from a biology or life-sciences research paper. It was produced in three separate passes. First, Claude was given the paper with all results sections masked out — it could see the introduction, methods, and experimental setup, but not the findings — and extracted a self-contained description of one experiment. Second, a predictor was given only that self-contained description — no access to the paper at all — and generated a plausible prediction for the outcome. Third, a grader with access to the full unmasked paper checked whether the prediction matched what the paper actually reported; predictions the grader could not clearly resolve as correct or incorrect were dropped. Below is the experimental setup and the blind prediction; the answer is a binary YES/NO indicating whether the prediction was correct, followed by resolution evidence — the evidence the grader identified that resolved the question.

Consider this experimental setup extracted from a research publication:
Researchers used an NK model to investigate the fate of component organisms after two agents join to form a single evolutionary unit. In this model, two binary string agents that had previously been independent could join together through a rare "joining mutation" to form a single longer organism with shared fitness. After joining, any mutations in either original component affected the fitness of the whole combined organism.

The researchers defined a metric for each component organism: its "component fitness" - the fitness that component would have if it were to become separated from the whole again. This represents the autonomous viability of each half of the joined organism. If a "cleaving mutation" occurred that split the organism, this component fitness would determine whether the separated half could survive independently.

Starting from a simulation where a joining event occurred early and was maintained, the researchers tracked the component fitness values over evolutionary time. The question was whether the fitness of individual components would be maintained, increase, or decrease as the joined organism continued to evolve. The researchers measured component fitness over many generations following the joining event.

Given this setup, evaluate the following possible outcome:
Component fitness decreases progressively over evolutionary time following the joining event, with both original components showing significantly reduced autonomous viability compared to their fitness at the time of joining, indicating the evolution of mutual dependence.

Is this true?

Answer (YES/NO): YES